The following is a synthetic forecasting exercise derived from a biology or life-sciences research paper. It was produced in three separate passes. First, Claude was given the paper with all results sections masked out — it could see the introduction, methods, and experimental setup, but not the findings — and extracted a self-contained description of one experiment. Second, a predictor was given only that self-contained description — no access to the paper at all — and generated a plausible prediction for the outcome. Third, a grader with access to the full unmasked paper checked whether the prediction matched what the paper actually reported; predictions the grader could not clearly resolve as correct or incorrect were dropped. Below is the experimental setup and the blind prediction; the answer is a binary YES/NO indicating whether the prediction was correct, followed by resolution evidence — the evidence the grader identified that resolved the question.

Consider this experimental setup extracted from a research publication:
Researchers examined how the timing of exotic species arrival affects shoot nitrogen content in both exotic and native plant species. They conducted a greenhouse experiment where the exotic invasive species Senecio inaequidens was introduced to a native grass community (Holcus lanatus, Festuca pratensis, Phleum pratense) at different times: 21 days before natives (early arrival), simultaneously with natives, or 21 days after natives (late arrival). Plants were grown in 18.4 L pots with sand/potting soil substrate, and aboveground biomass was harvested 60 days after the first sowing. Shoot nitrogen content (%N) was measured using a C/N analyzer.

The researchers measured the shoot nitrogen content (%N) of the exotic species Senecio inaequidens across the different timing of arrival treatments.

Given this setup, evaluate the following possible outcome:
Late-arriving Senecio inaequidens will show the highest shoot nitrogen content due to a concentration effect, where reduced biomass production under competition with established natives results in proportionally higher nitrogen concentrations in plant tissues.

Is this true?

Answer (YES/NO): NO